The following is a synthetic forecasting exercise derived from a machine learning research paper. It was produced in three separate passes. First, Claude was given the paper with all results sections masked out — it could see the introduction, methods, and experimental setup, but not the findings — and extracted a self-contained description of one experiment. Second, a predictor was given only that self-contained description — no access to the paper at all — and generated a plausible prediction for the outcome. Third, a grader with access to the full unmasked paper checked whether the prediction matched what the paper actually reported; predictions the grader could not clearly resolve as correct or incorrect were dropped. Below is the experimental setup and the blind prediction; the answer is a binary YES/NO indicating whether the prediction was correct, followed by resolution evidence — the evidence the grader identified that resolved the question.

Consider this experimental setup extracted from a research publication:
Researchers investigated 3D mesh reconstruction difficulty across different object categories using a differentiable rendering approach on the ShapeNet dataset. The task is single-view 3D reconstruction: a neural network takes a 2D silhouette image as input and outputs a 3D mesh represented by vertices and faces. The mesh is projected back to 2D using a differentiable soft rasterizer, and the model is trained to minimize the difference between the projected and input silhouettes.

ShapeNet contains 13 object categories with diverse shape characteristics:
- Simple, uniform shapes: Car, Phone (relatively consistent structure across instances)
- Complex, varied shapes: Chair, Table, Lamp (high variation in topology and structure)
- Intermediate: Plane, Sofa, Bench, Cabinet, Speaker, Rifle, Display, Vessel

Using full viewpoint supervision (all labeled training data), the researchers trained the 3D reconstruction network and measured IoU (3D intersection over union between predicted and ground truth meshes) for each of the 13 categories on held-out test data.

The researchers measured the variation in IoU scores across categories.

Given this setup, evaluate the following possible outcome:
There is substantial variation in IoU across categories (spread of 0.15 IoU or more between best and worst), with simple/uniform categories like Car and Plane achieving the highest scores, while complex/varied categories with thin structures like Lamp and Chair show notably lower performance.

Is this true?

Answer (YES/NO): NO